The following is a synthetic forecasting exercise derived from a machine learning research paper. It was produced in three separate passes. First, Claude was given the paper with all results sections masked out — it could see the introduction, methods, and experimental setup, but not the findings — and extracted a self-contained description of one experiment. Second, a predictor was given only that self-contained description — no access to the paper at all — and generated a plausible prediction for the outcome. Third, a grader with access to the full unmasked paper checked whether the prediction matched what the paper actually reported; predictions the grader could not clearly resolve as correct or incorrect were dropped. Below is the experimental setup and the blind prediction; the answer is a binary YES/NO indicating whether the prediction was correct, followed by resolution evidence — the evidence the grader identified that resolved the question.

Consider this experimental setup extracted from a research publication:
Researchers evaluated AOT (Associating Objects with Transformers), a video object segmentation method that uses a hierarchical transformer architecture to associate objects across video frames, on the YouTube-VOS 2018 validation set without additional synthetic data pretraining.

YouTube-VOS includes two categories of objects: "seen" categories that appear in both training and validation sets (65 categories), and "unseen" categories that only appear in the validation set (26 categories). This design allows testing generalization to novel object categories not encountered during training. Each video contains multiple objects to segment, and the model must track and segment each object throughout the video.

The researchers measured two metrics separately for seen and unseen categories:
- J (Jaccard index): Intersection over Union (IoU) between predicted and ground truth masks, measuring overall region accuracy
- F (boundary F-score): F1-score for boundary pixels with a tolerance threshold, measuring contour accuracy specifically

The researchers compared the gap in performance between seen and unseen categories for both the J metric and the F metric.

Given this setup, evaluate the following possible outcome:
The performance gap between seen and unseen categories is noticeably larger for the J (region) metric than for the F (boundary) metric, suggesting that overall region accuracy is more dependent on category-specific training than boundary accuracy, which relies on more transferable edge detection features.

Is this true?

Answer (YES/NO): YES